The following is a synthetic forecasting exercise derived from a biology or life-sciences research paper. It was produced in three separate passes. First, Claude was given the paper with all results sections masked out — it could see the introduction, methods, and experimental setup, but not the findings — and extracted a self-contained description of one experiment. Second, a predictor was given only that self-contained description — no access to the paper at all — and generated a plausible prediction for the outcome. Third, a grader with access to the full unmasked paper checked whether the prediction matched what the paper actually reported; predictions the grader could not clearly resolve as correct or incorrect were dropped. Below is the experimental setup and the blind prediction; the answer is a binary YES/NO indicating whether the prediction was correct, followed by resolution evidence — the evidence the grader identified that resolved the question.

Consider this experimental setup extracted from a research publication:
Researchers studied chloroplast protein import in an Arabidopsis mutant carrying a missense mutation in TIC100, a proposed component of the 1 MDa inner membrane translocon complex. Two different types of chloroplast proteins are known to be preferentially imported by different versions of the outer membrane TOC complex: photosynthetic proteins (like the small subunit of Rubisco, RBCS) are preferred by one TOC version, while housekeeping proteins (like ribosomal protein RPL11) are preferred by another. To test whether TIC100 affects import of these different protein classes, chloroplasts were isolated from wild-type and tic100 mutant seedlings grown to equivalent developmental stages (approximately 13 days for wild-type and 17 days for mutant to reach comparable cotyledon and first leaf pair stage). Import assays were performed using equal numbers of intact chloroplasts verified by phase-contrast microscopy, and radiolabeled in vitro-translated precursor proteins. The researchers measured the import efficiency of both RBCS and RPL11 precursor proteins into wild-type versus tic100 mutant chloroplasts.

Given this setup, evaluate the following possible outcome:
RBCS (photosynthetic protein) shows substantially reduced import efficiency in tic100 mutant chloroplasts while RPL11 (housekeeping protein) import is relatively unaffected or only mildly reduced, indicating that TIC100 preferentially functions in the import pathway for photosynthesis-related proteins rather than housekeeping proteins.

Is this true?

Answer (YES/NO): NO